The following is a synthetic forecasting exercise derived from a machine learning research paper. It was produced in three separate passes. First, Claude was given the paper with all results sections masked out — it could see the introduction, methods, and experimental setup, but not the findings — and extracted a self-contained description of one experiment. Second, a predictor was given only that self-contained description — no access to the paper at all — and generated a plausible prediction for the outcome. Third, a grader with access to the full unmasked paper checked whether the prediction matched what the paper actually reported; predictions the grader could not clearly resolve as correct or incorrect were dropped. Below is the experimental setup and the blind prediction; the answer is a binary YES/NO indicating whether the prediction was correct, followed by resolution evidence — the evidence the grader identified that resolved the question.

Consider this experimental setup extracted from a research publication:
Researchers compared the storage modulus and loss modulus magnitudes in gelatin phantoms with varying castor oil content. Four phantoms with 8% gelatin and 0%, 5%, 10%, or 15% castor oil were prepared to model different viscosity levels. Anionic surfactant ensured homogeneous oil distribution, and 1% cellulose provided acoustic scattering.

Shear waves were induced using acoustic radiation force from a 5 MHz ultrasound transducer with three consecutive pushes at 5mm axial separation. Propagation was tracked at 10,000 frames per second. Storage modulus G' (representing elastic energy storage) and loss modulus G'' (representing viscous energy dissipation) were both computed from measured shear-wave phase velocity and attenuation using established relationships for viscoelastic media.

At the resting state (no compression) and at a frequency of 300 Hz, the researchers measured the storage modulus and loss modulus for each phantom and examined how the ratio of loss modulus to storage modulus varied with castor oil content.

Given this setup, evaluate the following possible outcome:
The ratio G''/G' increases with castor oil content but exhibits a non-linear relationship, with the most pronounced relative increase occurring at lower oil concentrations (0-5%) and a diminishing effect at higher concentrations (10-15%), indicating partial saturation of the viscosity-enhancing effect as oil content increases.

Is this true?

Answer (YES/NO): NO